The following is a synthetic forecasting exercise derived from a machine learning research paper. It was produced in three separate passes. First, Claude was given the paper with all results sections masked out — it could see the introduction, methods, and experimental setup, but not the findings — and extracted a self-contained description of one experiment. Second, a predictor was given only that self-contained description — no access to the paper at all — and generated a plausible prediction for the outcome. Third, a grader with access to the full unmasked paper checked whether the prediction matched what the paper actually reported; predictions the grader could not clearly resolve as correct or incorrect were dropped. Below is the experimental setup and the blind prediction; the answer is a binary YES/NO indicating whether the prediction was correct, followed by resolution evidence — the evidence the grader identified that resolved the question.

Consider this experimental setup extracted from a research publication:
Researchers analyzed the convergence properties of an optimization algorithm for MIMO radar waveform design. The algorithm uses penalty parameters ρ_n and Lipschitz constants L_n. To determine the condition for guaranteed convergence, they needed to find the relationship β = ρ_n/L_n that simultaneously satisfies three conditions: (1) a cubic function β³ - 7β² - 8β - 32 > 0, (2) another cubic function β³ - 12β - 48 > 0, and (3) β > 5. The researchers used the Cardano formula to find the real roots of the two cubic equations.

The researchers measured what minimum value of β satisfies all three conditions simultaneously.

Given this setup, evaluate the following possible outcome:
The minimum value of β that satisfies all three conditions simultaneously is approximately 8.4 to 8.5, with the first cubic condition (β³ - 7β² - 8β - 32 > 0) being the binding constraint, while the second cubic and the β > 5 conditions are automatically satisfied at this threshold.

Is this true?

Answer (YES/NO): NO